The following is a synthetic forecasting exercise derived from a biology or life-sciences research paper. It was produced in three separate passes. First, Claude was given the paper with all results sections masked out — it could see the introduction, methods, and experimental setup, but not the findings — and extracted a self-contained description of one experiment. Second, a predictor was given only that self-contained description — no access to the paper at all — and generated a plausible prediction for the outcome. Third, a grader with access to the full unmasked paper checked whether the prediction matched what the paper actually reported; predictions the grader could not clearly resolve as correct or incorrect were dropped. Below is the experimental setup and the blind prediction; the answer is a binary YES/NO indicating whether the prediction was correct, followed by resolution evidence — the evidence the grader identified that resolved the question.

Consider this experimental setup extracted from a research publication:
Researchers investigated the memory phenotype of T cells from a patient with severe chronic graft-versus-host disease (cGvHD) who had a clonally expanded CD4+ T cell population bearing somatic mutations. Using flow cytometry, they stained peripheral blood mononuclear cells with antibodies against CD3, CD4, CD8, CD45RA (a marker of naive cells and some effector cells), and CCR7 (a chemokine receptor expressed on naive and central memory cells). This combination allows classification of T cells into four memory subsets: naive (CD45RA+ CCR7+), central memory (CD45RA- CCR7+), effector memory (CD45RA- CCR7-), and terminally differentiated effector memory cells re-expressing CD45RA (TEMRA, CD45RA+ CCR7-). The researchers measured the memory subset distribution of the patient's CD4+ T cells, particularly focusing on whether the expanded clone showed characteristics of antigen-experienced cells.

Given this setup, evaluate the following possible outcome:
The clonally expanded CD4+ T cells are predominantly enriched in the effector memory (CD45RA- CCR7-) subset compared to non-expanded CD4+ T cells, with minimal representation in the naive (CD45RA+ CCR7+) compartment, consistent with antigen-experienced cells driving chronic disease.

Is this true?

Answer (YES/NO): YES